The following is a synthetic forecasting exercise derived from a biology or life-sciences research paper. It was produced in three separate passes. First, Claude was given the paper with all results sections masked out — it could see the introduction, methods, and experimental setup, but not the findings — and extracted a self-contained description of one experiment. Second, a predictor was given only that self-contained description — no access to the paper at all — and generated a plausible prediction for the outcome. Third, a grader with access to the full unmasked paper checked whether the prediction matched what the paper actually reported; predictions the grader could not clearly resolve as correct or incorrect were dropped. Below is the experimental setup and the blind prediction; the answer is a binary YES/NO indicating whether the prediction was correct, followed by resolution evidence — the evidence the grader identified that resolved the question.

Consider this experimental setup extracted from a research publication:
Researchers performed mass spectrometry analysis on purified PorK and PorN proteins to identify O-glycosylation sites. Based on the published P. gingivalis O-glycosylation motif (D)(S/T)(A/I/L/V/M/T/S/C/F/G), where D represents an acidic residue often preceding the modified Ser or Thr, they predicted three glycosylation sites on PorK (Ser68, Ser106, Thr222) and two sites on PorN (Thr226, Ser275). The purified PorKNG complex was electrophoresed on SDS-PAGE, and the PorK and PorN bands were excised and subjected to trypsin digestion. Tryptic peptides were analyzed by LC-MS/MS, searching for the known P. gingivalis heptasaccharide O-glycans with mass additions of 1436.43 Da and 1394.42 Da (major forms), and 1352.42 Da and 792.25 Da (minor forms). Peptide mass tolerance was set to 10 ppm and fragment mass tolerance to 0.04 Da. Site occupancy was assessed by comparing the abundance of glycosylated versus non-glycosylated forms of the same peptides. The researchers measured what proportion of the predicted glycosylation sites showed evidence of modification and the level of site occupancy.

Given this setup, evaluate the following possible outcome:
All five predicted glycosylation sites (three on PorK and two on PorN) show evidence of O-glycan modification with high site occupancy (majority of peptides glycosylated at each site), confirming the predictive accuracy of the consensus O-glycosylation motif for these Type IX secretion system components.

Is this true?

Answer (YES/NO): YES